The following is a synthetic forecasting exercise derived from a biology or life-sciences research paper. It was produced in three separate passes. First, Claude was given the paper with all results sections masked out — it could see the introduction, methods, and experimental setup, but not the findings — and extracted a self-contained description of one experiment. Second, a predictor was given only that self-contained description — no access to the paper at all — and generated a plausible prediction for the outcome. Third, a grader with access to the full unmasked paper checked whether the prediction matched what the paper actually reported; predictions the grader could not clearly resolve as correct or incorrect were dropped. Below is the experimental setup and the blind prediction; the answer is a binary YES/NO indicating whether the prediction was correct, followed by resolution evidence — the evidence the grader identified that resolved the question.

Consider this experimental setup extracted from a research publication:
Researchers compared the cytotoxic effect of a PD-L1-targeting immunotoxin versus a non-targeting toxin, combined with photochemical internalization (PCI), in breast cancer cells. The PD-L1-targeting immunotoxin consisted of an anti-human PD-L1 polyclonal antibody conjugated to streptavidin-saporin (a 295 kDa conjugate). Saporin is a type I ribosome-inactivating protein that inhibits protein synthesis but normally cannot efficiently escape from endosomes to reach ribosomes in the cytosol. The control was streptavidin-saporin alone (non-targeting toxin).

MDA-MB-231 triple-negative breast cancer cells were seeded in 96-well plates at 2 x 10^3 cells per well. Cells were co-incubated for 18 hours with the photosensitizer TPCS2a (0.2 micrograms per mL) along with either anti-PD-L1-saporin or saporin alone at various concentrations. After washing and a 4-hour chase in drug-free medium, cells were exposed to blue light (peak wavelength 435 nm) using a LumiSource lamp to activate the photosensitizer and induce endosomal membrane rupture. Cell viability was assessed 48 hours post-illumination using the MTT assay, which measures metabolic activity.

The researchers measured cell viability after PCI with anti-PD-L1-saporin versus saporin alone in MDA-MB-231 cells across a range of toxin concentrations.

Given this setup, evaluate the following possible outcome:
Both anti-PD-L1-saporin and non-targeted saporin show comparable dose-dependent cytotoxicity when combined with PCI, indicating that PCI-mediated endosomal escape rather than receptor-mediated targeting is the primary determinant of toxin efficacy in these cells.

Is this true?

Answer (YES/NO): NO